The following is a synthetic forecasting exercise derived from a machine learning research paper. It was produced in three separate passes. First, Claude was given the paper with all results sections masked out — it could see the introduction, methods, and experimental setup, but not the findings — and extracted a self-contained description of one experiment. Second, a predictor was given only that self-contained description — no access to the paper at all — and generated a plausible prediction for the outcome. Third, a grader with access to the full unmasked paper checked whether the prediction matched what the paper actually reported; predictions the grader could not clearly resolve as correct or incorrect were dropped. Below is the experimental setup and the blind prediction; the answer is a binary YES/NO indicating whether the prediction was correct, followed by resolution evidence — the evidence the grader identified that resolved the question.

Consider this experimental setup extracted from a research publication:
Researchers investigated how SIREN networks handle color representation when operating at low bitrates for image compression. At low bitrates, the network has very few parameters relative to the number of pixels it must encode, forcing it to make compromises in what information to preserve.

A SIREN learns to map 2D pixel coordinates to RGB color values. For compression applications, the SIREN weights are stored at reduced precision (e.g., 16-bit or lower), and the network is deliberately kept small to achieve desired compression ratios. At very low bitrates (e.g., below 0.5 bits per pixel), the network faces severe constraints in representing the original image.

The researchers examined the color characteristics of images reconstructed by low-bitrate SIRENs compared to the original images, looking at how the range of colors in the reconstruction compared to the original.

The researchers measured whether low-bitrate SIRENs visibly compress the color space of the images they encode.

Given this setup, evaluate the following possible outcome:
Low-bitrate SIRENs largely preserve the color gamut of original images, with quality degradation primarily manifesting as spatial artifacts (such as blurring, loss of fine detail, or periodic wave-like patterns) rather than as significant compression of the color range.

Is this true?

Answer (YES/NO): NO